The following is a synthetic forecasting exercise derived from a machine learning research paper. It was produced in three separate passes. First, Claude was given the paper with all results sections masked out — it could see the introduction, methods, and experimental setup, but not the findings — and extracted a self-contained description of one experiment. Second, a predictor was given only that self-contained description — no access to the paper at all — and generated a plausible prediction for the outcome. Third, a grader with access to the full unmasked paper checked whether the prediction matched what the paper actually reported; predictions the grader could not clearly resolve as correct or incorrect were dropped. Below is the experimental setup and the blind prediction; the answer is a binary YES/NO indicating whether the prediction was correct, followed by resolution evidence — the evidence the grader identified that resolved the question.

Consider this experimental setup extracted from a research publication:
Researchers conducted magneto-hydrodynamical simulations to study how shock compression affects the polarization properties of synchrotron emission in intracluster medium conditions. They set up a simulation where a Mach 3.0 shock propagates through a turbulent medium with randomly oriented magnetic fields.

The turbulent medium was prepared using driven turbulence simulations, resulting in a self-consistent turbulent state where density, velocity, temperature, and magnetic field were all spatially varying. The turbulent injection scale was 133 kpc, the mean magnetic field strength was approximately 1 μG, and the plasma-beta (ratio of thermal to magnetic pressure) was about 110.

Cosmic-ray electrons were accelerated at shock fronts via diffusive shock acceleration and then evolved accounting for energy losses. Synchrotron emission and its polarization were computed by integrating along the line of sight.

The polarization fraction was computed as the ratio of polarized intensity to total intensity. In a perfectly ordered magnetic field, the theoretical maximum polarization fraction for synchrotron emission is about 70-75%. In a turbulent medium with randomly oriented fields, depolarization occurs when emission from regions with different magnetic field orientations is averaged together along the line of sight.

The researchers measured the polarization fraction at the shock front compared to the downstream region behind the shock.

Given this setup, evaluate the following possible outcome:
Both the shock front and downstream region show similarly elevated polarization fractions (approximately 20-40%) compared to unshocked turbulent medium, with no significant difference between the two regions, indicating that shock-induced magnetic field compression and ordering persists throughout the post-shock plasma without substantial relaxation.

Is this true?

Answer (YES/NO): NO